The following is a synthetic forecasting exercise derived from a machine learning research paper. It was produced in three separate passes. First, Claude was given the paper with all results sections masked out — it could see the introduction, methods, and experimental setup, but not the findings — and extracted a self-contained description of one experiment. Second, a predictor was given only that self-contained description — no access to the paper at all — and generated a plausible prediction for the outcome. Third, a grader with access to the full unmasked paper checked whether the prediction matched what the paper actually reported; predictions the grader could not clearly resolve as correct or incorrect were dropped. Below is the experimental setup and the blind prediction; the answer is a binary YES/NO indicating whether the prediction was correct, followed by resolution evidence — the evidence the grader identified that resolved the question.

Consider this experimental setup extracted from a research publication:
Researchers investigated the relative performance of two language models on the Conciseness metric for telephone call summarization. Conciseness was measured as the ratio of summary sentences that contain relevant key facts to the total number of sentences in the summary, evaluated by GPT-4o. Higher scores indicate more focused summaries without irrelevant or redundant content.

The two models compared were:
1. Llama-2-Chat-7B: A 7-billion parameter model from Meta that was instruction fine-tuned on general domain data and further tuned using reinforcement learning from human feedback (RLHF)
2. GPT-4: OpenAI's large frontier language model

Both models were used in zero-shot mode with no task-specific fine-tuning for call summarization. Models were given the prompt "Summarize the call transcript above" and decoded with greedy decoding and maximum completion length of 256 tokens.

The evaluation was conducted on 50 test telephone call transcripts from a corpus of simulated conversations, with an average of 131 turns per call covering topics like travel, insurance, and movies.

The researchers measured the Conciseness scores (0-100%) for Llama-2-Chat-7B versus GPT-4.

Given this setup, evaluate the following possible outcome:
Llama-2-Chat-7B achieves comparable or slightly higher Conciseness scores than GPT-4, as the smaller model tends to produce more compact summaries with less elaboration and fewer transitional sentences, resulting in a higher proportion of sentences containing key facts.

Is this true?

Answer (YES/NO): NO